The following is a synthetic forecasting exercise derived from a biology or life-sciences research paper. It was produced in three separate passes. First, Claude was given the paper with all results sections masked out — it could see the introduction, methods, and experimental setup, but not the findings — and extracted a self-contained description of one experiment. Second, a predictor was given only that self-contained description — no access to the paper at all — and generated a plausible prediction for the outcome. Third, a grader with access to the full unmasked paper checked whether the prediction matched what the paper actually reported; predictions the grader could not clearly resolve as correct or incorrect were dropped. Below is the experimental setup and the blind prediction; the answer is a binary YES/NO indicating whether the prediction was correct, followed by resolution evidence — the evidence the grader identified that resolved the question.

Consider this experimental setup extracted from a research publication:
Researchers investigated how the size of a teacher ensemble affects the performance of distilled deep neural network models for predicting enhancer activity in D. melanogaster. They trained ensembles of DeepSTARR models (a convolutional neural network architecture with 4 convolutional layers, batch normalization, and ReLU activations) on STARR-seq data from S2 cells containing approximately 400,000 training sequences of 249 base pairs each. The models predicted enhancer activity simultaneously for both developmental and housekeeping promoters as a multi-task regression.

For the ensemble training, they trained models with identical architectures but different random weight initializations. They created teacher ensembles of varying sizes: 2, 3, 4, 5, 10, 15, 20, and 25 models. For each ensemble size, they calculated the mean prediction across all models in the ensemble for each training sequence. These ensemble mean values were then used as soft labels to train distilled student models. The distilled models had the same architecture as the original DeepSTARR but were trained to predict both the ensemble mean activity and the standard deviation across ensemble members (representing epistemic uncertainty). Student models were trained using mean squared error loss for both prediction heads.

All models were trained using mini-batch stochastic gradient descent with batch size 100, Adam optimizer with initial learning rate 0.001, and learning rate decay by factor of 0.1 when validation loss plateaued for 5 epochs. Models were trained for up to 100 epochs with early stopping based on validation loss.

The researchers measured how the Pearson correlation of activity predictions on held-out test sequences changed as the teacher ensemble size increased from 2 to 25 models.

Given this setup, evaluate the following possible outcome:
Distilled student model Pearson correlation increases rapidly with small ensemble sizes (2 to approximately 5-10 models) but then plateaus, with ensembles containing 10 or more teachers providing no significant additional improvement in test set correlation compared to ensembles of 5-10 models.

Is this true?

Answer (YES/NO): NO